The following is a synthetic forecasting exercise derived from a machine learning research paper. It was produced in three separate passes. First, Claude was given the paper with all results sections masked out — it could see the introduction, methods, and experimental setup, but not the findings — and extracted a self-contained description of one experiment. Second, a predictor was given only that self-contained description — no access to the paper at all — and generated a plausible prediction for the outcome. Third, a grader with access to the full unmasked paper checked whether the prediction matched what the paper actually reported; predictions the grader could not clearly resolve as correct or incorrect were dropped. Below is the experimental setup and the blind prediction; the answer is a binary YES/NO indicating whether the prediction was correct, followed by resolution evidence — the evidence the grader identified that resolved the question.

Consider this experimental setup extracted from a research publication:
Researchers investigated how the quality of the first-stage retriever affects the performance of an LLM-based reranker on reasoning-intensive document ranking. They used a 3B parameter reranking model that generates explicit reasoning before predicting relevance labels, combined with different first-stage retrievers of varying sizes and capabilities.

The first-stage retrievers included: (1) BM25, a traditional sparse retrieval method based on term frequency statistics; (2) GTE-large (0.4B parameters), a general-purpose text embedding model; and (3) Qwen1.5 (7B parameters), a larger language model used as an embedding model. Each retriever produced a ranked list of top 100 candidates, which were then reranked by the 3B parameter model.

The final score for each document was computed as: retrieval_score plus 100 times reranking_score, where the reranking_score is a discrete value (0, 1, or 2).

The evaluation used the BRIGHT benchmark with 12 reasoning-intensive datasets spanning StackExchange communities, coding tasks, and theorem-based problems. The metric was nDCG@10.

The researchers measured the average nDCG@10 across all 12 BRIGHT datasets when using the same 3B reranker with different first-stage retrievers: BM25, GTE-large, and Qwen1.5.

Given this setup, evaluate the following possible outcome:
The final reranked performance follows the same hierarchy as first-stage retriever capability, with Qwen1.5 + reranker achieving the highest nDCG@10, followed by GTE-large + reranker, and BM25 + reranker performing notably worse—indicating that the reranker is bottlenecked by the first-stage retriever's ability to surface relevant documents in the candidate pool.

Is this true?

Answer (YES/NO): YES